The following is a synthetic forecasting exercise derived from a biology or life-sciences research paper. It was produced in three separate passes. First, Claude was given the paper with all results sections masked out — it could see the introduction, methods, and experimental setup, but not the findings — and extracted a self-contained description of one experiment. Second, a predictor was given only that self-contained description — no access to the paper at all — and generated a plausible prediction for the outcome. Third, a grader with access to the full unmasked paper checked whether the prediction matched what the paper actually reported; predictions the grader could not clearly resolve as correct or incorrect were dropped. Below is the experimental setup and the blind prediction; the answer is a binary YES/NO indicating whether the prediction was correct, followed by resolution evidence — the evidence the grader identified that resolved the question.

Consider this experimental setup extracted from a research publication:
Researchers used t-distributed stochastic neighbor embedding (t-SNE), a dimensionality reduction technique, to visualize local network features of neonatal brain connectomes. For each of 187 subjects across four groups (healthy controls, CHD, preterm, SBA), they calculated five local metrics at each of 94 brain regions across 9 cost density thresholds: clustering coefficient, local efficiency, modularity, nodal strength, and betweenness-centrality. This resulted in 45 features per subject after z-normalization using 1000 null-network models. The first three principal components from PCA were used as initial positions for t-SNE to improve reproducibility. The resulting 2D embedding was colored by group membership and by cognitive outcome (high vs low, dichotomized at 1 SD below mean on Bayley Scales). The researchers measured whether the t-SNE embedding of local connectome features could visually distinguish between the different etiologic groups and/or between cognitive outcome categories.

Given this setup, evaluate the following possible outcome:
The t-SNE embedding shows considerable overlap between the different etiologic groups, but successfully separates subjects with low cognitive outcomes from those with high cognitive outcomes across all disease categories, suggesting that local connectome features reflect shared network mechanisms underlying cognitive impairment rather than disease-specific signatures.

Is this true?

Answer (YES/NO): NO